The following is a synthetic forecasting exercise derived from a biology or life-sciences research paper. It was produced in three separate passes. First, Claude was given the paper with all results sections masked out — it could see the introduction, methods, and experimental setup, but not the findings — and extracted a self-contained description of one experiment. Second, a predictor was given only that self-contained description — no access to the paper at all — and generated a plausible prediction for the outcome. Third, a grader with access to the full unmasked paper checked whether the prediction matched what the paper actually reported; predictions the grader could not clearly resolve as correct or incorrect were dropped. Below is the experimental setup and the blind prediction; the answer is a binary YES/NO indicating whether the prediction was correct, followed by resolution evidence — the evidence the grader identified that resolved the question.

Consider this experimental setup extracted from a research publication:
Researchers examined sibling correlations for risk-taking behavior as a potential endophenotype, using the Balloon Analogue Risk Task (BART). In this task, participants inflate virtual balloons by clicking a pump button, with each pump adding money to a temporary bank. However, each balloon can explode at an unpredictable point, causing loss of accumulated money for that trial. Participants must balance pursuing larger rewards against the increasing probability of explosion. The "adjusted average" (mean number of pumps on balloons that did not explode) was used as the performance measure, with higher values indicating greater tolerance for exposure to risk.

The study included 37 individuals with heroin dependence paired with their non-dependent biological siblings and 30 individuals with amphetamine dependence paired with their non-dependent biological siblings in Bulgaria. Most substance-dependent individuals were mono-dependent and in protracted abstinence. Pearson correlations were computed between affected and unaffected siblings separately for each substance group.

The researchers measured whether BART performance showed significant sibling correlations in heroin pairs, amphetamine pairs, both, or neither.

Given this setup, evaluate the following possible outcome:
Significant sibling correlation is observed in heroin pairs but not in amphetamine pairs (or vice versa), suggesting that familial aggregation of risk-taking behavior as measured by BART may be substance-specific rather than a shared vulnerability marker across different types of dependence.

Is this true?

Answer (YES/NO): YES